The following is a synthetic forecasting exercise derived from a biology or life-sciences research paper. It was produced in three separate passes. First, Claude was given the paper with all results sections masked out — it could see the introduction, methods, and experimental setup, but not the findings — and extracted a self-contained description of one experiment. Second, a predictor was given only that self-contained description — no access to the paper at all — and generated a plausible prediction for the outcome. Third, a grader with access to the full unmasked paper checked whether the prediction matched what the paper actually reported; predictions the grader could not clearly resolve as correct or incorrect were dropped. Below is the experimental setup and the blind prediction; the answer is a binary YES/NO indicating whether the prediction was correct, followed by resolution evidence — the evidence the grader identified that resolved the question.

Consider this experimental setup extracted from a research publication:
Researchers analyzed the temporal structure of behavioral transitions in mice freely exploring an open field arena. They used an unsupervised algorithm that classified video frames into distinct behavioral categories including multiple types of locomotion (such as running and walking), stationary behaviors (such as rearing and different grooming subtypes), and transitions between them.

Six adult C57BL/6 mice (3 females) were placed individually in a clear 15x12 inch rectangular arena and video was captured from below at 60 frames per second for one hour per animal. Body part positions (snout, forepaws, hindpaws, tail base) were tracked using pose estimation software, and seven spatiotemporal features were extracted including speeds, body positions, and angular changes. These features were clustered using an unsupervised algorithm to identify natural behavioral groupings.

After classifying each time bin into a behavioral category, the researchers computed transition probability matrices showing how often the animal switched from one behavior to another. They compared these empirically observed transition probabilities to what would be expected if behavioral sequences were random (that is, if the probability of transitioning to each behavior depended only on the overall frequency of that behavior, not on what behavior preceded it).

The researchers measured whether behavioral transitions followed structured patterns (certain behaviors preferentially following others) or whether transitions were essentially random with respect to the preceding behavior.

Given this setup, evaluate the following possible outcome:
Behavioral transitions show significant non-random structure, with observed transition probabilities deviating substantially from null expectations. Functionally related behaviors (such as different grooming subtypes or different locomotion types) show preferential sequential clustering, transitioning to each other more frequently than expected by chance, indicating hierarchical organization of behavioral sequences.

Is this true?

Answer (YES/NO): YES